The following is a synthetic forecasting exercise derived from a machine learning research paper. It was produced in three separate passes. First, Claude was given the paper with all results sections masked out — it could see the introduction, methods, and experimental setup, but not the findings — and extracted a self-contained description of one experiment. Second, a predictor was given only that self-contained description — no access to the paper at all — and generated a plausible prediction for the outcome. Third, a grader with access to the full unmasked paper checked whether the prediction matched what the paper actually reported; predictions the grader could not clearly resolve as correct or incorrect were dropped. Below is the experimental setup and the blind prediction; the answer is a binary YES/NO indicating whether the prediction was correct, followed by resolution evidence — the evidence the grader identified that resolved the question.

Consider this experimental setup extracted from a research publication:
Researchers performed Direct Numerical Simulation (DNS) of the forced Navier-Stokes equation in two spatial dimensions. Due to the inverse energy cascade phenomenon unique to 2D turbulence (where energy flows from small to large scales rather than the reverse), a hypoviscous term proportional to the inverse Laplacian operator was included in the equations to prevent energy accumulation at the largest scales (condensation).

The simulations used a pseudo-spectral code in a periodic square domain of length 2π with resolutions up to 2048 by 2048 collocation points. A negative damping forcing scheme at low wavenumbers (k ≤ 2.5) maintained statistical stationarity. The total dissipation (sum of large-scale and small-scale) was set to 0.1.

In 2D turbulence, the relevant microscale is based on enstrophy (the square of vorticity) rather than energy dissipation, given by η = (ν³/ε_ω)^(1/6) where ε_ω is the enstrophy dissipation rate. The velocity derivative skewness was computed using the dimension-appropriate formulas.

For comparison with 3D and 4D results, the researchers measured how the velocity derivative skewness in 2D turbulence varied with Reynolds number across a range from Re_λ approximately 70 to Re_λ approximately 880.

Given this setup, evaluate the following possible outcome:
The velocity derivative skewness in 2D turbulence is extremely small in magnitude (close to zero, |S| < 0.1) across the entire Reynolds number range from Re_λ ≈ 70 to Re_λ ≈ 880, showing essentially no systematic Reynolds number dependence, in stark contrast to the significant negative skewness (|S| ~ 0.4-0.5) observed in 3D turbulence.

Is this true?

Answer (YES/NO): YES